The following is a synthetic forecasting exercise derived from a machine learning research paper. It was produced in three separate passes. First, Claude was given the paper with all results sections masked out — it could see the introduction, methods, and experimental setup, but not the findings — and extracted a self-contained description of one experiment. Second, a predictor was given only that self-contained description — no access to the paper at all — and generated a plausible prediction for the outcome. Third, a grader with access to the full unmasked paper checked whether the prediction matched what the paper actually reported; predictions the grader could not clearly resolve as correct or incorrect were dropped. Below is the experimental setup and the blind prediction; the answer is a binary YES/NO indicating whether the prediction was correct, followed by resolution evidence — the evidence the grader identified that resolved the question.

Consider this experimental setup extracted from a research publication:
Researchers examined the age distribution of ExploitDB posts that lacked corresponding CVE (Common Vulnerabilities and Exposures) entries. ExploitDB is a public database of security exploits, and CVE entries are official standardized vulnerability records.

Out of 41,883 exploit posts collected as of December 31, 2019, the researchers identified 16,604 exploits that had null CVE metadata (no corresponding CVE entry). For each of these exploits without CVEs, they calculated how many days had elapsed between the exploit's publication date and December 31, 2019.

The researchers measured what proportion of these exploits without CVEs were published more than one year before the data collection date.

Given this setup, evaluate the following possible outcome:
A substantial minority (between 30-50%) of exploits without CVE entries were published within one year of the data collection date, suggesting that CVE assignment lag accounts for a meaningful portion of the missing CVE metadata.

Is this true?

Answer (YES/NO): NO